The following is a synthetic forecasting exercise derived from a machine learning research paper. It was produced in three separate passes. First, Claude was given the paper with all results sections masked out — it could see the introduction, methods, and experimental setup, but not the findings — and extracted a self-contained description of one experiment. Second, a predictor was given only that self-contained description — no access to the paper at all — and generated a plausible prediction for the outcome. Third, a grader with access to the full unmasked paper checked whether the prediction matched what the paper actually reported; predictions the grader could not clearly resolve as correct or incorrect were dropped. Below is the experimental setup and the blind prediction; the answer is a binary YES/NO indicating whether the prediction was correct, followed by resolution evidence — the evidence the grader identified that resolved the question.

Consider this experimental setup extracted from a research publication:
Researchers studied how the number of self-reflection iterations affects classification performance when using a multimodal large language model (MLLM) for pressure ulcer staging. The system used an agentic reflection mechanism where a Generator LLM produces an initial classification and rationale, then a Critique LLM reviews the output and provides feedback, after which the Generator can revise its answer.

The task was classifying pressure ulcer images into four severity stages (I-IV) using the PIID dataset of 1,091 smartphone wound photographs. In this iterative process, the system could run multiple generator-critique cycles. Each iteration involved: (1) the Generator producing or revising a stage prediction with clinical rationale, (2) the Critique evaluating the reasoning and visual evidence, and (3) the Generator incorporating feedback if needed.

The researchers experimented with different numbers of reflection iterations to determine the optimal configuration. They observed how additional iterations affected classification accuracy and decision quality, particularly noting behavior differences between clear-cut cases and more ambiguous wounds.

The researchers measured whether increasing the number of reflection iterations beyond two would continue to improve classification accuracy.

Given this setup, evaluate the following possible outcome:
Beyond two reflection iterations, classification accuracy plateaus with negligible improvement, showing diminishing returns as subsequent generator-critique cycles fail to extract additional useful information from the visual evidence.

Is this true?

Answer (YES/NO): NO